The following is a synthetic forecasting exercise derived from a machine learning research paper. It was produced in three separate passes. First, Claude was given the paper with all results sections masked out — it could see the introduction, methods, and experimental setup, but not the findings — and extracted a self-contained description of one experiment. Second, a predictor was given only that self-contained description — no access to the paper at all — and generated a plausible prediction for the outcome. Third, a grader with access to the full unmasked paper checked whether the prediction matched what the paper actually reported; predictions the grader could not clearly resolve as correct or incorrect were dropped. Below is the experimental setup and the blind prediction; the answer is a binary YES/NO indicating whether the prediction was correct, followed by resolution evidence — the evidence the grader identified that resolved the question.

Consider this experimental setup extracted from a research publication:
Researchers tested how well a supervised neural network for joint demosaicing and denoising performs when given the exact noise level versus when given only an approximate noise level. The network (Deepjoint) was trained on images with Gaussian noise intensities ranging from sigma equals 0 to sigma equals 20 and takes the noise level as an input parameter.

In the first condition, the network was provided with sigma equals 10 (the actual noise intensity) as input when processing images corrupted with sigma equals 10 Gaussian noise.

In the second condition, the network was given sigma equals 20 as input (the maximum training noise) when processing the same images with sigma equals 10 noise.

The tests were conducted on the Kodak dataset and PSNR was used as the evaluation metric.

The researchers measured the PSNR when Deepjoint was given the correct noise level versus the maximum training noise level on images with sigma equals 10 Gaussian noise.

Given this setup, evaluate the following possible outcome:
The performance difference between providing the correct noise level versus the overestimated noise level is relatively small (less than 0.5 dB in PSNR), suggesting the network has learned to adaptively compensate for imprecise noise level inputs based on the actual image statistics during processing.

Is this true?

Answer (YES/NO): NO